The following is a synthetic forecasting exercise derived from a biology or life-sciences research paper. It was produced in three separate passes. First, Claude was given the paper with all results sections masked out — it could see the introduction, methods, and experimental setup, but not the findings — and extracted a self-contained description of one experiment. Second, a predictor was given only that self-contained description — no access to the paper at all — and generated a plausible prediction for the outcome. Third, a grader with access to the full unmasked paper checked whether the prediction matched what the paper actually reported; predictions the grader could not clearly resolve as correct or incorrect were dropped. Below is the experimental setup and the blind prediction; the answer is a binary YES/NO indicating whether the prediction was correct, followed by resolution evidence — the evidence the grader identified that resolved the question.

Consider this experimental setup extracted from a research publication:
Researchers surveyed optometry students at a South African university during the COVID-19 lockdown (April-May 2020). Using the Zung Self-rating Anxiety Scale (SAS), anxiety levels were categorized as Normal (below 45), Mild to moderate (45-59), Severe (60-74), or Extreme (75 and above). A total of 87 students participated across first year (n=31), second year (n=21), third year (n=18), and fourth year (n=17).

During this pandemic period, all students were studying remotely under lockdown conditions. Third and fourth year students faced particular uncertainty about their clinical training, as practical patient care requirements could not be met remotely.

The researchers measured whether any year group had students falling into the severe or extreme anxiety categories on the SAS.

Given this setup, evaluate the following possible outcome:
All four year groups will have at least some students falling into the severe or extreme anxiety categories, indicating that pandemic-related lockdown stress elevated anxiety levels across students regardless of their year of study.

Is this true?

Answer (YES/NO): NO